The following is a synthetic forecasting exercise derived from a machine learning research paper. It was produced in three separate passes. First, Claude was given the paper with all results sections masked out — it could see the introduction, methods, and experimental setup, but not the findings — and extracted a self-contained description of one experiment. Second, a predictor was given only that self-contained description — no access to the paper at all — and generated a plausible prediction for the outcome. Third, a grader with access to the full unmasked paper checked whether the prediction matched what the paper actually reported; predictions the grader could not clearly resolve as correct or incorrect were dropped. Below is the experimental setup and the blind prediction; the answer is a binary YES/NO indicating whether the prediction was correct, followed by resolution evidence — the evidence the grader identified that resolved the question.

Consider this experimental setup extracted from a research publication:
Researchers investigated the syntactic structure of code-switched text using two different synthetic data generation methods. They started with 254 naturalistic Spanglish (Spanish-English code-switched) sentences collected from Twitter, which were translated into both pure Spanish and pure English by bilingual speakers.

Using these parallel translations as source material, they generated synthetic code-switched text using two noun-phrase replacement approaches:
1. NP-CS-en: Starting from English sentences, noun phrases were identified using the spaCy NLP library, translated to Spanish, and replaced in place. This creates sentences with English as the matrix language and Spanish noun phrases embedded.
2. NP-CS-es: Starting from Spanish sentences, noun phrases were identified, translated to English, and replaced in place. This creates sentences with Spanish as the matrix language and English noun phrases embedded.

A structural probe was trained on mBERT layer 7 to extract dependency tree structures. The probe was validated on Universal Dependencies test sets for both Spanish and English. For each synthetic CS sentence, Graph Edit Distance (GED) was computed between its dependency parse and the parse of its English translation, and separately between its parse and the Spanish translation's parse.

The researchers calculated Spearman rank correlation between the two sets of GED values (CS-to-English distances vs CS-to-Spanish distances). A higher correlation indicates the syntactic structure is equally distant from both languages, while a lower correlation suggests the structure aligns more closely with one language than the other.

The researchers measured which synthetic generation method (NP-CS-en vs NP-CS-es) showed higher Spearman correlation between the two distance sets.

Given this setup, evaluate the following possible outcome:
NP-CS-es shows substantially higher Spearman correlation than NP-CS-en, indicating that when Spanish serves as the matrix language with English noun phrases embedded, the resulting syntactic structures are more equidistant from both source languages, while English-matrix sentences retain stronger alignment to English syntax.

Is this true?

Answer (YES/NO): NO